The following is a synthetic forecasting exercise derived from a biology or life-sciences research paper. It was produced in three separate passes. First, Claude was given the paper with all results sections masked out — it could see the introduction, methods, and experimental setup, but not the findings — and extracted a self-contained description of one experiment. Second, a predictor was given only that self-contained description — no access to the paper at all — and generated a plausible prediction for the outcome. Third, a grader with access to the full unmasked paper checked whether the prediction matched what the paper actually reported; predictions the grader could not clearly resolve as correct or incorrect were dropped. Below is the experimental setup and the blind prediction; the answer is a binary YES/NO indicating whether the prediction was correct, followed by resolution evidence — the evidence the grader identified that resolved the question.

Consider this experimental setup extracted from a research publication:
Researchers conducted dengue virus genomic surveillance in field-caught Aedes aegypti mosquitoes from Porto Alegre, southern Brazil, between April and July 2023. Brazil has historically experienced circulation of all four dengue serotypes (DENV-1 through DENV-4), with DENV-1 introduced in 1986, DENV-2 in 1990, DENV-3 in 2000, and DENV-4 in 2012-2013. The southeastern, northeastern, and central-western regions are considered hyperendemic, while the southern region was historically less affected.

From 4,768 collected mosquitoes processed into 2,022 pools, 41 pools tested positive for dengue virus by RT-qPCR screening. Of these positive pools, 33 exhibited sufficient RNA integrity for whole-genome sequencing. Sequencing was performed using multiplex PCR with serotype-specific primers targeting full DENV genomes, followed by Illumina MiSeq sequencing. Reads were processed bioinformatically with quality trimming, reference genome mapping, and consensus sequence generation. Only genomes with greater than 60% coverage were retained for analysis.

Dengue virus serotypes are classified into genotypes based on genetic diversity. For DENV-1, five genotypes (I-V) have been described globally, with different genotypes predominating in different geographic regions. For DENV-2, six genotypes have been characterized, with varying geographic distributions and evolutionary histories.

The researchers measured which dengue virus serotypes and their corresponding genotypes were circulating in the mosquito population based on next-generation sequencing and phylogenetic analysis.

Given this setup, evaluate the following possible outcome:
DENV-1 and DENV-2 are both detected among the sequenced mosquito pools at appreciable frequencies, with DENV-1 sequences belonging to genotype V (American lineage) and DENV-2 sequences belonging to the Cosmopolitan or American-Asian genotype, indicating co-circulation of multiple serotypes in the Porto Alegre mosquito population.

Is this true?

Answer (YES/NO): YES